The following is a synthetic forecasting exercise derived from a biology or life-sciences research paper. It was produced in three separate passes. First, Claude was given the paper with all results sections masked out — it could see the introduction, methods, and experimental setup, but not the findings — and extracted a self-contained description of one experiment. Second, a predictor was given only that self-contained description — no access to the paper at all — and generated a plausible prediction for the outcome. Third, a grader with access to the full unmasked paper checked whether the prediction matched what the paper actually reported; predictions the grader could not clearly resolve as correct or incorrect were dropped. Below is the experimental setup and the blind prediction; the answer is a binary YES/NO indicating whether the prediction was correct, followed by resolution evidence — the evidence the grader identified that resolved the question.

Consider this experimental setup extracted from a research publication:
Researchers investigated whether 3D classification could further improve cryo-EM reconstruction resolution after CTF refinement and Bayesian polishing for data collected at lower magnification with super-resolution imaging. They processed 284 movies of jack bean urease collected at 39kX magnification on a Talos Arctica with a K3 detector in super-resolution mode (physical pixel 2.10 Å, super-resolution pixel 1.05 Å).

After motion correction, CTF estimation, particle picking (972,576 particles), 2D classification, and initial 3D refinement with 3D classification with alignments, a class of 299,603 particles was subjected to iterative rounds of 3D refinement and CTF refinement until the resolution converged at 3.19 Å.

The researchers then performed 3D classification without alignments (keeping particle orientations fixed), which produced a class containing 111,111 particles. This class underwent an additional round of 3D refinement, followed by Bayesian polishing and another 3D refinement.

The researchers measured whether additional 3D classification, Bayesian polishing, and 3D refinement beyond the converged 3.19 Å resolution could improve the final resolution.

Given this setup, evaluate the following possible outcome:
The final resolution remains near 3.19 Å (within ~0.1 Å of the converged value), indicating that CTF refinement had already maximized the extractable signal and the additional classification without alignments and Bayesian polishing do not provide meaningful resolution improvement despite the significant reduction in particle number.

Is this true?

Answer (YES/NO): NO